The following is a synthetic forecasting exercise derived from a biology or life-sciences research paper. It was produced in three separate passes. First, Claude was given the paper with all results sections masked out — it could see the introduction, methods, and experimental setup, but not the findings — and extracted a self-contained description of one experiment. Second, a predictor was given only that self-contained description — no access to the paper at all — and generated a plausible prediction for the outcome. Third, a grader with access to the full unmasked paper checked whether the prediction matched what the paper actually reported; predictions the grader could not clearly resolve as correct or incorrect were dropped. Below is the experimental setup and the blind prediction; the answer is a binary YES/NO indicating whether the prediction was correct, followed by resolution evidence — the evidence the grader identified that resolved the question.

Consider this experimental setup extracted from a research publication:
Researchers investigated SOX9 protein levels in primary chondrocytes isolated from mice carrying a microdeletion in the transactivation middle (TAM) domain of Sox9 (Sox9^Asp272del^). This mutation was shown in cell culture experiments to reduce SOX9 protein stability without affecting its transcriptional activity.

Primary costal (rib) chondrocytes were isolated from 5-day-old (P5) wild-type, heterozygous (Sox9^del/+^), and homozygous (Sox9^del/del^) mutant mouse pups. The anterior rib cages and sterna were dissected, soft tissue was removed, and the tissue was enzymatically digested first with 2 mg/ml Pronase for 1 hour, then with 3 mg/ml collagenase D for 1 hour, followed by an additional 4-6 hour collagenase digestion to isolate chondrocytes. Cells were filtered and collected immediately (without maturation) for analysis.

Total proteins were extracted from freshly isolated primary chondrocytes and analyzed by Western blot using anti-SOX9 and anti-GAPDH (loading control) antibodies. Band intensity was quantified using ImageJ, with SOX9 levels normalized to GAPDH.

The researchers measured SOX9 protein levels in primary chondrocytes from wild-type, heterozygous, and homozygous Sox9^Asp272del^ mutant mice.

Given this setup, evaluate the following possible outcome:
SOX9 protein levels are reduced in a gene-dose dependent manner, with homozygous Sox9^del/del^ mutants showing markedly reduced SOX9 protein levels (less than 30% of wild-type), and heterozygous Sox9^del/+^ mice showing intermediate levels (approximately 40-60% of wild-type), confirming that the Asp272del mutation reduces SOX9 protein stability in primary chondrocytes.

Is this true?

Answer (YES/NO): NO